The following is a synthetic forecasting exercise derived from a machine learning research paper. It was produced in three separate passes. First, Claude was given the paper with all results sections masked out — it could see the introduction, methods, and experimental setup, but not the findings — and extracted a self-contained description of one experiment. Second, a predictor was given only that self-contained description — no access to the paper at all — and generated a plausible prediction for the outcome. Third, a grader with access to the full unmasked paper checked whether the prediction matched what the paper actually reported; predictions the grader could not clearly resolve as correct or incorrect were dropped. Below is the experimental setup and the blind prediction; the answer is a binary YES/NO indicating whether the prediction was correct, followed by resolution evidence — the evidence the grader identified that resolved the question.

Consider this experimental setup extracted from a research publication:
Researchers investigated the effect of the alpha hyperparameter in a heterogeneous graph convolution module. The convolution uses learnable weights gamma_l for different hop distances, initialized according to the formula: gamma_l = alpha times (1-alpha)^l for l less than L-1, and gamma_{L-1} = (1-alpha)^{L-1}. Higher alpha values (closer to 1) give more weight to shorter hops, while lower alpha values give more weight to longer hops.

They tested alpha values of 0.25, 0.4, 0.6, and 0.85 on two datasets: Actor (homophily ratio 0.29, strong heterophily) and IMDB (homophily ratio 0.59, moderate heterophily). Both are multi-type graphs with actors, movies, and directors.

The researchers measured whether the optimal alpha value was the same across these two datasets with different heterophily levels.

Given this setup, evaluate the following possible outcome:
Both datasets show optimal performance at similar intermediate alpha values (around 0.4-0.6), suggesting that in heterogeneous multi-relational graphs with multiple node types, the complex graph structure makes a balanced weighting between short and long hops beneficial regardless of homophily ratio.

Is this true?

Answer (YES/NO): NO